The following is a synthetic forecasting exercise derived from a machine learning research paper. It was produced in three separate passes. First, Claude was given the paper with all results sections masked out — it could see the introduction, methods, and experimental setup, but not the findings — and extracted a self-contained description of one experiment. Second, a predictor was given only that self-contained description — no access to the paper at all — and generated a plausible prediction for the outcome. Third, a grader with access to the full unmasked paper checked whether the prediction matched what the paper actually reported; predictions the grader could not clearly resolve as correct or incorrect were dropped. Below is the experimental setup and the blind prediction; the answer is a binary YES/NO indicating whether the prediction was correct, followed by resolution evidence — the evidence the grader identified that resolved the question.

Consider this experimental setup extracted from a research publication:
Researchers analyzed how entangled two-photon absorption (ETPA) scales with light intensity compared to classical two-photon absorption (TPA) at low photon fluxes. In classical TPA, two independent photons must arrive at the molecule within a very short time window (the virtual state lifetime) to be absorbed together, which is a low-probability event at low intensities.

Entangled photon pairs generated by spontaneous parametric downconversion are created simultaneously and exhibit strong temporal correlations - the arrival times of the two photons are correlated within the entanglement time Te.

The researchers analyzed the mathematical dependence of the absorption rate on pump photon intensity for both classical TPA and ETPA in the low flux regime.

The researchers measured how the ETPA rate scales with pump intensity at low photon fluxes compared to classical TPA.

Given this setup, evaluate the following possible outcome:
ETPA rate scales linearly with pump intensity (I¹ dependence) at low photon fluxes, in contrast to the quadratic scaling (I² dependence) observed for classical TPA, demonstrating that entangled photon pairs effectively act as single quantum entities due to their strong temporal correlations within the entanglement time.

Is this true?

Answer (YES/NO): YES